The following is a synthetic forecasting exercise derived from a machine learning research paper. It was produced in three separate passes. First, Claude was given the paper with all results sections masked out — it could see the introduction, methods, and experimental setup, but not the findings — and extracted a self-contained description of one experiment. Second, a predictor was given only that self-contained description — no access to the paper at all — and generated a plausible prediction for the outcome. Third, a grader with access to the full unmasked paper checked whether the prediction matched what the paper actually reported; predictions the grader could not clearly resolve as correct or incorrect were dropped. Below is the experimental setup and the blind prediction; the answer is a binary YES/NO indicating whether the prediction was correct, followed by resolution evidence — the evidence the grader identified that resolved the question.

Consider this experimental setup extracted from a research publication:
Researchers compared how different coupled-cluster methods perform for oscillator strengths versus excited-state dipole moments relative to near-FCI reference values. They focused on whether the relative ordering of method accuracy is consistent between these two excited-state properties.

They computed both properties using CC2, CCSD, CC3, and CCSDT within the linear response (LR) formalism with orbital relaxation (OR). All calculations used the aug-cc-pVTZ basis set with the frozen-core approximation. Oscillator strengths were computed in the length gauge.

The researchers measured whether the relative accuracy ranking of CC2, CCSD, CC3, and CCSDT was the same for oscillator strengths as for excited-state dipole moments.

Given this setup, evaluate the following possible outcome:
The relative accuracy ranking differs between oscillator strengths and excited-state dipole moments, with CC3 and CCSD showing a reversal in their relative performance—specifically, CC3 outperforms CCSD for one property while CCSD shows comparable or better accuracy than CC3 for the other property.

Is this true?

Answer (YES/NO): NO